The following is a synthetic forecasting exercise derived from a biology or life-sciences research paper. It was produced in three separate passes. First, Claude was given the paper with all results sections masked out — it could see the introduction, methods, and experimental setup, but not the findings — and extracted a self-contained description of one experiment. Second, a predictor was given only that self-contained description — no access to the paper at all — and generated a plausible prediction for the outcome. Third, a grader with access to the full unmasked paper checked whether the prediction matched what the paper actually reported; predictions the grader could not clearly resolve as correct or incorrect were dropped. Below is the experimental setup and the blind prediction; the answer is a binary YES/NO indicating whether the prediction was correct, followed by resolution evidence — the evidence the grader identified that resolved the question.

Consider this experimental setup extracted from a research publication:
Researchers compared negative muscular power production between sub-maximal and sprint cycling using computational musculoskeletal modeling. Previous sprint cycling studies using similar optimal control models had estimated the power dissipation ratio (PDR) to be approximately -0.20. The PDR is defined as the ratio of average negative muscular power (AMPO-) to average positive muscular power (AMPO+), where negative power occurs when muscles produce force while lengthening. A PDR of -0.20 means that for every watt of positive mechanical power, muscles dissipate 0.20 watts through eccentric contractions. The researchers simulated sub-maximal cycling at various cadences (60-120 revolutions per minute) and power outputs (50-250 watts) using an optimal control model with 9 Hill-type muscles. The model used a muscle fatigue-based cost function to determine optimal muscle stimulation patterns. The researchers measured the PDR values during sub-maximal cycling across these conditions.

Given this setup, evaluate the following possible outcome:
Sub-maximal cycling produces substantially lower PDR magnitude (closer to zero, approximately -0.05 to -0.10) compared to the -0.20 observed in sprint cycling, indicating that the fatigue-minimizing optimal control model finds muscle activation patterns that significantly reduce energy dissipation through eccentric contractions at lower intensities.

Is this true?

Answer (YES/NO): NO